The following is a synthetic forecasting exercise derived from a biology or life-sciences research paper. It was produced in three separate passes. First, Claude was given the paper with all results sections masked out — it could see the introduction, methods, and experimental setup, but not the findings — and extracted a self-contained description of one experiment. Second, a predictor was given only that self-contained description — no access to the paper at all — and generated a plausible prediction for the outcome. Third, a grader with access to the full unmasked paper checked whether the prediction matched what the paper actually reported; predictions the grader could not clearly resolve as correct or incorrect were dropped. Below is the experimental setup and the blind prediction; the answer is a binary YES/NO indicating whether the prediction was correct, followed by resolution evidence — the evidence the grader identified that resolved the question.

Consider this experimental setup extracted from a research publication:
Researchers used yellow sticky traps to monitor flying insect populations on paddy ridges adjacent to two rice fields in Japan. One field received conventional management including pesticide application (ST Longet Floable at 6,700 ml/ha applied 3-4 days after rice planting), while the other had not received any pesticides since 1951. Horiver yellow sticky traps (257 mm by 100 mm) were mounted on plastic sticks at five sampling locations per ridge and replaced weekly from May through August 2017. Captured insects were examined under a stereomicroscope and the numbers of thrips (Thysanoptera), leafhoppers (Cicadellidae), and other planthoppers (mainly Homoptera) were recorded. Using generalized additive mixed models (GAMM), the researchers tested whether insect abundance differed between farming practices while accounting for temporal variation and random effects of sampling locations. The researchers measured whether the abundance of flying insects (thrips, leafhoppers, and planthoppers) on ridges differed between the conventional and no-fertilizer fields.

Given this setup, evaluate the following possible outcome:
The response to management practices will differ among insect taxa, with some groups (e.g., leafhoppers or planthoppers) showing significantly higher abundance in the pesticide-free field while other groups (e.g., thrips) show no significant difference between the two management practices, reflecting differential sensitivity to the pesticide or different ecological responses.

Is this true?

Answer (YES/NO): YES